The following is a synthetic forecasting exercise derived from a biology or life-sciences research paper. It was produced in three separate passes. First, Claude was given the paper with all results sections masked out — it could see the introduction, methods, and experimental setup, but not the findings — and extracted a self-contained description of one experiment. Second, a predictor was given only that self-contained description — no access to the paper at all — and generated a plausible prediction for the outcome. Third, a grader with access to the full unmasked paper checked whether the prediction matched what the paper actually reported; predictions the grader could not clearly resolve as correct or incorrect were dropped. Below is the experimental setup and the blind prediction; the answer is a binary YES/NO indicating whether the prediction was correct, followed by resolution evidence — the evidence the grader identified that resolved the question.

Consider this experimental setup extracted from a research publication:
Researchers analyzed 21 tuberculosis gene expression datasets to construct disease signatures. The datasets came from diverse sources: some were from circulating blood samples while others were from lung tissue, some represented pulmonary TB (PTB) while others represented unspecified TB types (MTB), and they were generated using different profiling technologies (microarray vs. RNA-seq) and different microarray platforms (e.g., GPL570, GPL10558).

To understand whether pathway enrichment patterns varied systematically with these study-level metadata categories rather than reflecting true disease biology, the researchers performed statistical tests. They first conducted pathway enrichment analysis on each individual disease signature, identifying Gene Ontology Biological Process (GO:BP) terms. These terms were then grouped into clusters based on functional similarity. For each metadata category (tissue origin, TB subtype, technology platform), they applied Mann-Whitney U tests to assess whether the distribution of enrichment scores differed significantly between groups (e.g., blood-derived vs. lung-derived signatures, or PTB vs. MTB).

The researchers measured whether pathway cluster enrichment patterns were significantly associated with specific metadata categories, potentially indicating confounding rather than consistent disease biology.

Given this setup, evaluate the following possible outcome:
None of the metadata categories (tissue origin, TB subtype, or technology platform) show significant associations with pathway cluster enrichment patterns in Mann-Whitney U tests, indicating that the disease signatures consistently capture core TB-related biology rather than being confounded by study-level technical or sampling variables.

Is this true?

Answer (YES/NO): YES